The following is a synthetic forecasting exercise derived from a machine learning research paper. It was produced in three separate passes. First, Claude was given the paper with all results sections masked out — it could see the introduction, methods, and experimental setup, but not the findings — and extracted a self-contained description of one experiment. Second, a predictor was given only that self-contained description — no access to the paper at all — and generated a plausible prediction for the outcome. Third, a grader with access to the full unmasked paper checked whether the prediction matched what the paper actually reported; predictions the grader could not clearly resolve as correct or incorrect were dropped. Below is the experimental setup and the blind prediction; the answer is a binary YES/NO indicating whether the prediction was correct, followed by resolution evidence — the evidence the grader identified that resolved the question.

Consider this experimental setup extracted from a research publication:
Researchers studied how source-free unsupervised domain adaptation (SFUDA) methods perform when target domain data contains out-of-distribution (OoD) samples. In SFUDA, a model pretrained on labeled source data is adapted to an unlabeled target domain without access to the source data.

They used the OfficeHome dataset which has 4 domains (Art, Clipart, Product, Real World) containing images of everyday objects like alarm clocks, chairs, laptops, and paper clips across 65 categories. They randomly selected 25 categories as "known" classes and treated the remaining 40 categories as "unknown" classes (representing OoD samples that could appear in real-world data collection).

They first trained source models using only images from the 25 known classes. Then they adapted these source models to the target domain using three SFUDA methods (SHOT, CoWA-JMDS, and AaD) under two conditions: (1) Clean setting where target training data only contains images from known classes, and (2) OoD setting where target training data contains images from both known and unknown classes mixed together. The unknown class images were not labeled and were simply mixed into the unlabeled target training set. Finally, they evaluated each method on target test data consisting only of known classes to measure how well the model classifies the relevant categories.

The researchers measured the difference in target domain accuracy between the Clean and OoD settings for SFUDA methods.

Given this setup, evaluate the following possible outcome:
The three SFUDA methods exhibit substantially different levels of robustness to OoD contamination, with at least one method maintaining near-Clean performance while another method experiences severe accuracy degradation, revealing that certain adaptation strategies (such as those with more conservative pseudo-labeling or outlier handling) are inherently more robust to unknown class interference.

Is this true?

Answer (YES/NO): NO